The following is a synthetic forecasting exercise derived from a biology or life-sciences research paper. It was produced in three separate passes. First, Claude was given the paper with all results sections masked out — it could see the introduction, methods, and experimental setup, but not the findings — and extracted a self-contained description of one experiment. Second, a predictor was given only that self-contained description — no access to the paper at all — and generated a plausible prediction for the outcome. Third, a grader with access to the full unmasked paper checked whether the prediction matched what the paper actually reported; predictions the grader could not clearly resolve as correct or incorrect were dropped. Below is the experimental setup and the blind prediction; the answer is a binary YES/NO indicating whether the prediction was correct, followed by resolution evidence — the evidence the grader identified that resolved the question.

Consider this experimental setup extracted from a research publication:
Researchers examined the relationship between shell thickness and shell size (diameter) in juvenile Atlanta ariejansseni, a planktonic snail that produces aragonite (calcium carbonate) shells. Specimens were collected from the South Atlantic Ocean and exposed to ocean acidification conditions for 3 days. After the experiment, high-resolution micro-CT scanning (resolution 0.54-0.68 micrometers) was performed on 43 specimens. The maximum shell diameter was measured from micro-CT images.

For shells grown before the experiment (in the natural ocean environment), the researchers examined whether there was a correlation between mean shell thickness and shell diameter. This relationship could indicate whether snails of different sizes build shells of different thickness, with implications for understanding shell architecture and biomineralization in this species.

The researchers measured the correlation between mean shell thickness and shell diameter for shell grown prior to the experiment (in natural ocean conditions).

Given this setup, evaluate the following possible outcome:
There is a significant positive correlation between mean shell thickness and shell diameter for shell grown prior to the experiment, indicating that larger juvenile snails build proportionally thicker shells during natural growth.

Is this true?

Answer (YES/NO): NO